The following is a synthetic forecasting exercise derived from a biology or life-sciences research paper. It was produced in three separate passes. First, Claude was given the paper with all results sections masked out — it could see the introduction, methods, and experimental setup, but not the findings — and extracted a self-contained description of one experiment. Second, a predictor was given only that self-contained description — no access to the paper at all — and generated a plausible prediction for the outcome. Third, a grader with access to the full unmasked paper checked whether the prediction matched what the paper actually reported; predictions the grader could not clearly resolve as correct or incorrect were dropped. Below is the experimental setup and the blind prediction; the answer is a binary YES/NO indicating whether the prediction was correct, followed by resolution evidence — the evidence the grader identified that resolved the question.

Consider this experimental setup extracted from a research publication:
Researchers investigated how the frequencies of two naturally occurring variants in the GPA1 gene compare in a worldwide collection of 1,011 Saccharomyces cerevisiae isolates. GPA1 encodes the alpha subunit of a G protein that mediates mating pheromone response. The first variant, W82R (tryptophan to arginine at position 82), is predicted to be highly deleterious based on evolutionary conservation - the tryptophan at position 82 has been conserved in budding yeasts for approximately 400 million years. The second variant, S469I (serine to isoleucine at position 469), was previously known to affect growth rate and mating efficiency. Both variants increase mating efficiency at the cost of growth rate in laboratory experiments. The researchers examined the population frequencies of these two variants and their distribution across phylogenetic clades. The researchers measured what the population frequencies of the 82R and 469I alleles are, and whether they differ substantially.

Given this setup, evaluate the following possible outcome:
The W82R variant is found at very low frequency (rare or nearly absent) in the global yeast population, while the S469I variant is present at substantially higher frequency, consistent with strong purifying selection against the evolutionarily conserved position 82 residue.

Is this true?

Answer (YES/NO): NO